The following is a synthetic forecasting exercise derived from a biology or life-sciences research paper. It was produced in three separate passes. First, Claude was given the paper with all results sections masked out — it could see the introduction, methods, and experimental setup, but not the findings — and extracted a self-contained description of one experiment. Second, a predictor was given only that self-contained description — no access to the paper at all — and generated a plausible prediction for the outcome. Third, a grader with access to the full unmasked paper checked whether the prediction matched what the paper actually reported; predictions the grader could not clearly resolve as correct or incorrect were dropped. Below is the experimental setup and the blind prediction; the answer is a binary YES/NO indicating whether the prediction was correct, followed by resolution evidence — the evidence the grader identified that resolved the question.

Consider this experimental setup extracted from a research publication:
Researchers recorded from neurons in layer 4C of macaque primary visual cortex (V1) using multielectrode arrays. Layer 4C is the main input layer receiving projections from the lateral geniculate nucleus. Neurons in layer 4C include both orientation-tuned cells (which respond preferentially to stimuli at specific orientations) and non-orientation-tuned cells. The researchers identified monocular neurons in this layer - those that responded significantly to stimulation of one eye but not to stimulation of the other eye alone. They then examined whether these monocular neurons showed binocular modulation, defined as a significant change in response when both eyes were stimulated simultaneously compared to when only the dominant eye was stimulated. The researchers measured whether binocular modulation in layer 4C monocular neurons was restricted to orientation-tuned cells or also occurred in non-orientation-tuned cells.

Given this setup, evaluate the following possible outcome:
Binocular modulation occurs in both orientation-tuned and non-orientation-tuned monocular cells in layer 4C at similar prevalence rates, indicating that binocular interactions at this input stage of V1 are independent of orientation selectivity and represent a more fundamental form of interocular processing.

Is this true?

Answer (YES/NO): NO